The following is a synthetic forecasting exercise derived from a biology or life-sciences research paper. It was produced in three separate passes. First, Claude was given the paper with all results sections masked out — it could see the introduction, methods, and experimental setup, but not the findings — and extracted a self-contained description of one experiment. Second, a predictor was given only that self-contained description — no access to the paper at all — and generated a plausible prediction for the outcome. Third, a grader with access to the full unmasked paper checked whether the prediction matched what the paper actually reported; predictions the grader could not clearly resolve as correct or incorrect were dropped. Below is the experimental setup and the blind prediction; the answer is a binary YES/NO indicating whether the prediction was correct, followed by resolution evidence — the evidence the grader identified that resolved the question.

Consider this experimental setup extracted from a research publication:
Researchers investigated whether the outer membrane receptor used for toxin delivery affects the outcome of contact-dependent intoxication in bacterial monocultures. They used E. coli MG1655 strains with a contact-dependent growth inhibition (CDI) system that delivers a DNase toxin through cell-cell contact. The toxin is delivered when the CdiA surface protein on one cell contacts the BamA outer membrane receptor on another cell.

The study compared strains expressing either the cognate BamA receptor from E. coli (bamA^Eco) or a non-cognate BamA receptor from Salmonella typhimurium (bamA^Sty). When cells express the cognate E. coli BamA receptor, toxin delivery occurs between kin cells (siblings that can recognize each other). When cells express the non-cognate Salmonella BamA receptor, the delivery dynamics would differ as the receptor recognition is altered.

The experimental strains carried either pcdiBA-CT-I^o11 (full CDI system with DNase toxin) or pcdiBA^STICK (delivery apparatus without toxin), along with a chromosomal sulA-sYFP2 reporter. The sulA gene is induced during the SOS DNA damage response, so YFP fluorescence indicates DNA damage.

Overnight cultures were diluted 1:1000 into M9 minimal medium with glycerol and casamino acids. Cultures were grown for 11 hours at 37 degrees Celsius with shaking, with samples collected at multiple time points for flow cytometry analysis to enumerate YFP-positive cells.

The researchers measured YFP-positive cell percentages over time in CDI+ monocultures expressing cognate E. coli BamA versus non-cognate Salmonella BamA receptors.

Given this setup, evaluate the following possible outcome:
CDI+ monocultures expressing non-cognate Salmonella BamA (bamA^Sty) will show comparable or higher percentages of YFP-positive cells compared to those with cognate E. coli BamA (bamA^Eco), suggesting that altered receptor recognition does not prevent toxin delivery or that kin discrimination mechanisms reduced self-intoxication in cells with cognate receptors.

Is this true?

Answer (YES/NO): NO